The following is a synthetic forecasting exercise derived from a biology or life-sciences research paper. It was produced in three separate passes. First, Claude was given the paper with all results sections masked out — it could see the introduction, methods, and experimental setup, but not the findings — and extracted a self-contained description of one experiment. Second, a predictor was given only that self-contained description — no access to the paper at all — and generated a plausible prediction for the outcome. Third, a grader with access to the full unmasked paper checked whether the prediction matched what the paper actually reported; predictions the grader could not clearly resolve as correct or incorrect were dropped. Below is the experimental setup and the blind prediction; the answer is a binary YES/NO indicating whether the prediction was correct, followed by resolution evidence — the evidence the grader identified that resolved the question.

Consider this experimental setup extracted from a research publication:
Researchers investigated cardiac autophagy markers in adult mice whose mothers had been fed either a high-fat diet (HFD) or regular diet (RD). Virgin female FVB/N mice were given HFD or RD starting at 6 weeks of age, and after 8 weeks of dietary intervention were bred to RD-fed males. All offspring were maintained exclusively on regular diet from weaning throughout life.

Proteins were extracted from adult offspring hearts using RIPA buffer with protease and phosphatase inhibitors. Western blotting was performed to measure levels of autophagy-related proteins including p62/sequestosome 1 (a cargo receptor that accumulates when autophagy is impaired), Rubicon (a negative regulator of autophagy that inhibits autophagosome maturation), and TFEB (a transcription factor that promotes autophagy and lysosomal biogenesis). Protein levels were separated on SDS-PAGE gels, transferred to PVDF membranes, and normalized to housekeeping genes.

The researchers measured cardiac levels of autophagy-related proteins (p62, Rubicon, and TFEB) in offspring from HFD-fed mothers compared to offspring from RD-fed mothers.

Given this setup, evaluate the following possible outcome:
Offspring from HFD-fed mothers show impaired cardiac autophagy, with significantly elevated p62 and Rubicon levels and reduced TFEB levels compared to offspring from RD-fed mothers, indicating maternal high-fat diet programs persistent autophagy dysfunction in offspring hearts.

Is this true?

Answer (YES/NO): NO